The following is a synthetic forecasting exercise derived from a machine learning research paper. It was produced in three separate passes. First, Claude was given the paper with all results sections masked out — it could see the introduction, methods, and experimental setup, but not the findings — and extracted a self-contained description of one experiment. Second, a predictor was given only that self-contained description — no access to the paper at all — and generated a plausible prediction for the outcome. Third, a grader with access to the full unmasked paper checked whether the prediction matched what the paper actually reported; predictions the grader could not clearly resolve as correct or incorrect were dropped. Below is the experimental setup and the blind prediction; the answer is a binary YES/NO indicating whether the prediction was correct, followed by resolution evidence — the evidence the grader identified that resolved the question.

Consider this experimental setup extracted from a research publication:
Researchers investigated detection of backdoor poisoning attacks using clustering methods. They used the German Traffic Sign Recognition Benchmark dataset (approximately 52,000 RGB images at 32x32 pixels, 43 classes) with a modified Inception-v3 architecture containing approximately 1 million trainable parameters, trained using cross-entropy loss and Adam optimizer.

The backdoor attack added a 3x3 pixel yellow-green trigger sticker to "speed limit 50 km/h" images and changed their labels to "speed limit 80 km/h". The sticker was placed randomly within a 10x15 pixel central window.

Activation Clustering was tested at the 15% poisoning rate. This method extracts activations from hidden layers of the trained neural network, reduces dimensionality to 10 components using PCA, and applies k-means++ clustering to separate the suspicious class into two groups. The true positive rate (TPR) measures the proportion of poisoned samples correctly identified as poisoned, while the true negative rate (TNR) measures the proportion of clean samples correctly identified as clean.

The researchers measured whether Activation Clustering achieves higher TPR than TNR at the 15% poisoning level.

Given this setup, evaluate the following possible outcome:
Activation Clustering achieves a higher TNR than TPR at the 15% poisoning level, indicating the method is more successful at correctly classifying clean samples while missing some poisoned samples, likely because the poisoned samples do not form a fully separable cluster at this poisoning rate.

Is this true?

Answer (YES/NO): NO